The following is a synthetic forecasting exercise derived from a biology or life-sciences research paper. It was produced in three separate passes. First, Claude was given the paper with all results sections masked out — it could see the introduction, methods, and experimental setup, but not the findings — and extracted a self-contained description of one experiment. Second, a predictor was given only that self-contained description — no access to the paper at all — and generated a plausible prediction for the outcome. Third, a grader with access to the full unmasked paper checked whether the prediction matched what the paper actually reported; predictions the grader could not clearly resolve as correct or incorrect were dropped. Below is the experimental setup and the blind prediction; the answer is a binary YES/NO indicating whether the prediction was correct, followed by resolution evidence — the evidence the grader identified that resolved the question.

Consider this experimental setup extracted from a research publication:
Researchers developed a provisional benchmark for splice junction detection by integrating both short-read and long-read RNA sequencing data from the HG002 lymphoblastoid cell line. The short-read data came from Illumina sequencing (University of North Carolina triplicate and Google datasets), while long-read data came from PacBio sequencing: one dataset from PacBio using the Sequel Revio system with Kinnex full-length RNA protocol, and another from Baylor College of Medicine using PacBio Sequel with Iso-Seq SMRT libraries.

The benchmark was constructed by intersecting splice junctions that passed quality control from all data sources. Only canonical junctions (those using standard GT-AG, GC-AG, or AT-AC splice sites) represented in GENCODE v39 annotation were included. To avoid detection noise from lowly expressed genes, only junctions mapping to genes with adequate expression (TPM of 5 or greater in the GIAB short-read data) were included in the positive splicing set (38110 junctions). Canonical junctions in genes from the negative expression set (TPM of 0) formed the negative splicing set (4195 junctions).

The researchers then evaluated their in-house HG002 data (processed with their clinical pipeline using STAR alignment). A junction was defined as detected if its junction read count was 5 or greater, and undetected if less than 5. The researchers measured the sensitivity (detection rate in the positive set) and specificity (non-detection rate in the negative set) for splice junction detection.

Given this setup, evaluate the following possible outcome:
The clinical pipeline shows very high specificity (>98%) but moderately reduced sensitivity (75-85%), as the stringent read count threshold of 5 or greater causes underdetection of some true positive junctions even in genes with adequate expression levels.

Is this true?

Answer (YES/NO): NO